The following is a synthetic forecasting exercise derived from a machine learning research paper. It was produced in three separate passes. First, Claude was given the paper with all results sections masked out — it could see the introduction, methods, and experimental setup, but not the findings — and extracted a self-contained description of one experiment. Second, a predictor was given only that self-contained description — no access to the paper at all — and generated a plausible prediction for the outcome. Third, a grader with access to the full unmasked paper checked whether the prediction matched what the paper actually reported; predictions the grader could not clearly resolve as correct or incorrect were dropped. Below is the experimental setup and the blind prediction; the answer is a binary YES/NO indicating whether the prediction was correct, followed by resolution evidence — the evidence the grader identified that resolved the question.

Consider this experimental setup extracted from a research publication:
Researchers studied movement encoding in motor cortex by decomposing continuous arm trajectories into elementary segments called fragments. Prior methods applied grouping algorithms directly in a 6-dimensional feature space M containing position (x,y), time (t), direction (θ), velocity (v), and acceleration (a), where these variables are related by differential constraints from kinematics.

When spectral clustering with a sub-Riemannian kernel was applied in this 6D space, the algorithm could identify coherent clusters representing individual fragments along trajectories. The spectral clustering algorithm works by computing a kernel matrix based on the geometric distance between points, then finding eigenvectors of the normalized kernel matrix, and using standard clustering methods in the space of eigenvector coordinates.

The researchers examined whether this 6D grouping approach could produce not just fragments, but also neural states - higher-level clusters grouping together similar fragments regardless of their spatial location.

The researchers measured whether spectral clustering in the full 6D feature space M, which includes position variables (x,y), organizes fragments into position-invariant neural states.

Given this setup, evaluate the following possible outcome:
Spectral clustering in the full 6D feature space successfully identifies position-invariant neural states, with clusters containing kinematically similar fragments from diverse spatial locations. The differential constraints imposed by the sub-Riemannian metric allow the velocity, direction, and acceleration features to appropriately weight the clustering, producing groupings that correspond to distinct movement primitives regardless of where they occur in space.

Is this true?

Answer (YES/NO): NO